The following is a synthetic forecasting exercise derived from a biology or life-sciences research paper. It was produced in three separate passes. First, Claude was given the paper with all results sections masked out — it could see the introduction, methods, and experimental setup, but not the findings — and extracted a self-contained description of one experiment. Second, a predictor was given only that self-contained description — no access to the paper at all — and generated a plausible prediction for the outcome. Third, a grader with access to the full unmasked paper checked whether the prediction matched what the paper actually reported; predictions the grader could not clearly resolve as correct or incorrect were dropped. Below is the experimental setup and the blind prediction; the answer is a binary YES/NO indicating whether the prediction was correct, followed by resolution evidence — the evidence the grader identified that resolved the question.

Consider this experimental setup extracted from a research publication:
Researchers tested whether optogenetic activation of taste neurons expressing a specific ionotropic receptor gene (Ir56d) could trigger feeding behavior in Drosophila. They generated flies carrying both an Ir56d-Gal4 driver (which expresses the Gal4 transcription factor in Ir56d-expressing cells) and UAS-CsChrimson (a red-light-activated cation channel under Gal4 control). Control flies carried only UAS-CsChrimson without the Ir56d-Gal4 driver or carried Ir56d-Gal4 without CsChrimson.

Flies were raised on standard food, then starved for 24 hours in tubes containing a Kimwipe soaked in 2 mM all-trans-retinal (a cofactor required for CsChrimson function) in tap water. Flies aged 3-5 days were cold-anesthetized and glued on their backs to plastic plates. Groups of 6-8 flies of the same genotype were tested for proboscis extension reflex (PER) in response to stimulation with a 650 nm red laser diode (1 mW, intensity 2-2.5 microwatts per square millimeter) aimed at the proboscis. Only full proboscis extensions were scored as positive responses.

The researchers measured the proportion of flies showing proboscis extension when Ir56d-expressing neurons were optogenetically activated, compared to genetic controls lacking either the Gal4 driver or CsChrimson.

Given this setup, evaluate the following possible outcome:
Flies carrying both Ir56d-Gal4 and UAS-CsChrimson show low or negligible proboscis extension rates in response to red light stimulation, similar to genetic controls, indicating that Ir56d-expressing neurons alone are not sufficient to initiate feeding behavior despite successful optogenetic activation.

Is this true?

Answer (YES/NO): NO